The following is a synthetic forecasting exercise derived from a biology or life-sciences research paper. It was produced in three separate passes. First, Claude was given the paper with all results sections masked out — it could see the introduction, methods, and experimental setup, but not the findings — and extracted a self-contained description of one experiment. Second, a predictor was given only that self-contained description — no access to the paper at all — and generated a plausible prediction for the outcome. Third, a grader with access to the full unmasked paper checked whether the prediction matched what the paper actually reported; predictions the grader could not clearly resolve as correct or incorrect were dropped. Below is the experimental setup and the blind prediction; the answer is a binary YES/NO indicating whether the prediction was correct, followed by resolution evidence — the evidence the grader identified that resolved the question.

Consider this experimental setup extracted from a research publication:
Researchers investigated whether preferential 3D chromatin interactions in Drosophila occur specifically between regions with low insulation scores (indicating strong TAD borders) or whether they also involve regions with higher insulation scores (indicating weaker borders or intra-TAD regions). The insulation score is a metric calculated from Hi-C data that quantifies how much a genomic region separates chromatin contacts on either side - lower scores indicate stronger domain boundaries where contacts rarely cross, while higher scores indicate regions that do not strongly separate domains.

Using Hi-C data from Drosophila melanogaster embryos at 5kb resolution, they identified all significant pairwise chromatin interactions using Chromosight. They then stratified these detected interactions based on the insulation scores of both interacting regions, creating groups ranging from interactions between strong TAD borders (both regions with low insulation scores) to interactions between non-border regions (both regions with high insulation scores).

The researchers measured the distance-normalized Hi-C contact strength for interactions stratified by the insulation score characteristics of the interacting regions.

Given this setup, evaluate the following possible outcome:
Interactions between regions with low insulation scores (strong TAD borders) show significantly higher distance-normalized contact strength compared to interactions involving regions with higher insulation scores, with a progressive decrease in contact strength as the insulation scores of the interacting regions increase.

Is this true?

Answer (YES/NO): NO